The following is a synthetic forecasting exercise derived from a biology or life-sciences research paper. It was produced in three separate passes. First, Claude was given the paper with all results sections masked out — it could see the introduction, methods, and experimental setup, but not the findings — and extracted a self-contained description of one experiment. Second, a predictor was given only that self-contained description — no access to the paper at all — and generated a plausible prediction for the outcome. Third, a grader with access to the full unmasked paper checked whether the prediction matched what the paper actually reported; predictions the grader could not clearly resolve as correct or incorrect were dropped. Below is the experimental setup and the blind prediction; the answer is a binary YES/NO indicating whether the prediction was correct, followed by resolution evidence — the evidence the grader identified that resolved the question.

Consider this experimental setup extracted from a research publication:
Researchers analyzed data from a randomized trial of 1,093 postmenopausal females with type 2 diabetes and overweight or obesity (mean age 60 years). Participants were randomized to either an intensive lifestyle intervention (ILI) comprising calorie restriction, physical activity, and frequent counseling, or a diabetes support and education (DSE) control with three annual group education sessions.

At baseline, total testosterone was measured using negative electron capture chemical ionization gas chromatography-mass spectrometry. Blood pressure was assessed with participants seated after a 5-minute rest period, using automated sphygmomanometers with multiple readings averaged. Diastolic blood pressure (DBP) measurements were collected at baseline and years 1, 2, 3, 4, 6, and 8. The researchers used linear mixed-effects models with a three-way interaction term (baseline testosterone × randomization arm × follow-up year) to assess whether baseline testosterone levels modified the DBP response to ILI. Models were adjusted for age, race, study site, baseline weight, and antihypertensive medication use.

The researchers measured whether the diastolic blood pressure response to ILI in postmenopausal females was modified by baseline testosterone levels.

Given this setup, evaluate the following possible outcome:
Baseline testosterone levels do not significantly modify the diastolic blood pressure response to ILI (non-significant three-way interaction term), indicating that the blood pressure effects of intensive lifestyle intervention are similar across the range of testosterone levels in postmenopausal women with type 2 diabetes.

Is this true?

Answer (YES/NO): NO